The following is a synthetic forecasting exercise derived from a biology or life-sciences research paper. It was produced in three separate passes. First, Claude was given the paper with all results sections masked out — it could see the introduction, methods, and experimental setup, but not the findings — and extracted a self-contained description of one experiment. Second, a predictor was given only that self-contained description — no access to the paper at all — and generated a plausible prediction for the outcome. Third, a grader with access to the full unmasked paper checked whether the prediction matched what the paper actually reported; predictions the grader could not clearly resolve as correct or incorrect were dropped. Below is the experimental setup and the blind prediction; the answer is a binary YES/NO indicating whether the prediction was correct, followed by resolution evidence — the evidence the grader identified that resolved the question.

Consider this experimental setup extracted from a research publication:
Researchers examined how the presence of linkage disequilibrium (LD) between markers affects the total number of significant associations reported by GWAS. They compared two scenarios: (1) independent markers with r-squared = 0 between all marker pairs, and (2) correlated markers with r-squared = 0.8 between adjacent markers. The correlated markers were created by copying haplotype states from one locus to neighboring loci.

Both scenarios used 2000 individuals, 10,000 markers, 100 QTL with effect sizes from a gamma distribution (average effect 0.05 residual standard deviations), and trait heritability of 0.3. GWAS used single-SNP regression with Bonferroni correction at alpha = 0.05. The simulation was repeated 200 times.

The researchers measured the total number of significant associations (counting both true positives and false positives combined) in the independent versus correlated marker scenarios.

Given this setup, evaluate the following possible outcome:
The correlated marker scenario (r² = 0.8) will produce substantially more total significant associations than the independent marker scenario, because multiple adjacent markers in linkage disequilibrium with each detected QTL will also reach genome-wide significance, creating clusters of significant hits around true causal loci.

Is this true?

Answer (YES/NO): YES